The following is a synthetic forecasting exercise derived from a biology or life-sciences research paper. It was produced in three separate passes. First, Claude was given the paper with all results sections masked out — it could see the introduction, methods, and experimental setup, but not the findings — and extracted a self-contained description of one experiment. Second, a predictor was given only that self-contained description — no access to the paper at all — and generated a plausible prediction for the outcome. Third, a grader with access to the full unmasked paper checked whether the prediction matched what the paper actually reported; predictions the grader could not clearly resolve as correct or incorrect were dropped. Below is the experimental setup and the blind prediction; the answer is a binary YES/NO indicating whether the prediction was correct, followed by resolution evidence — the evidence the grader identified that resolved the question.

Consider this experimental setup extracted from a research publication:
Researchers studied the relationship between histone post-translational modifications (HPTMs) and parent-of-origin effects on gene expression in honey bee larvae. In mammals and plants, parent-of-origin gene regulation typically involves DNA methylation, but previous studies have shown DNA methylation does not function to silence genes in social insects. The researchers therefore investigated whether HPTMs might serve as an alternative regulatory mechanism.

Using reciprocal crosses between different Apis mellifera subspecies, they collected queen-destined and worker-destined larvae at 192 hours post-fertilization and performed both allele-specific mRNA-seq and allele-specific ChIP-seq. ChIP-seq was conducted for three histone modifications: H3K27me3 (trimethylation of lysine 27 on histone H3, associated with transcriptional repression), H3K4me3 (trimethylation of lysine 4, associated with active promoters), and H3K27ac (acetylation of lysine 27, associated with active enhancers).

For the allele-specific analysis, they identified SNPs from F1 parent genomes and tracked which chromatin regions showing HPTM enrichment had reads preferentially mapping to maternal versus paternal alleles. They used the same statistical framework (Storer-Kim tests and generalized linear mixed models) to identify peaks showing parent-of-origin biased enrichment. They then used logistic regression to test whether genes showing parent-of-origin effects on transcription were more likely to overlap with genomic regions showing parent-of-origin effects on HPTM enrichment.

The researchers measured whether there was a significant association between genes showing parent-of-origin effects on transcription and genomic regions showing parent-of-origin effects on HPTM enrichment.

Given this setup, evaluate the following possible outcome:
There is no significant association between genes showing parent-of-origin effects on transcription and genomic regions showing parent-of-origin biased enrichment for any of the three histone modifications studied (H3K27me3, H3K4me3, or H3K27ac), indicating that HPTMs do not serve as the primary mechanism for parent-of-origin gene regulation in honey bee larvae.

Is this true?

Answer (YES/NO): NO